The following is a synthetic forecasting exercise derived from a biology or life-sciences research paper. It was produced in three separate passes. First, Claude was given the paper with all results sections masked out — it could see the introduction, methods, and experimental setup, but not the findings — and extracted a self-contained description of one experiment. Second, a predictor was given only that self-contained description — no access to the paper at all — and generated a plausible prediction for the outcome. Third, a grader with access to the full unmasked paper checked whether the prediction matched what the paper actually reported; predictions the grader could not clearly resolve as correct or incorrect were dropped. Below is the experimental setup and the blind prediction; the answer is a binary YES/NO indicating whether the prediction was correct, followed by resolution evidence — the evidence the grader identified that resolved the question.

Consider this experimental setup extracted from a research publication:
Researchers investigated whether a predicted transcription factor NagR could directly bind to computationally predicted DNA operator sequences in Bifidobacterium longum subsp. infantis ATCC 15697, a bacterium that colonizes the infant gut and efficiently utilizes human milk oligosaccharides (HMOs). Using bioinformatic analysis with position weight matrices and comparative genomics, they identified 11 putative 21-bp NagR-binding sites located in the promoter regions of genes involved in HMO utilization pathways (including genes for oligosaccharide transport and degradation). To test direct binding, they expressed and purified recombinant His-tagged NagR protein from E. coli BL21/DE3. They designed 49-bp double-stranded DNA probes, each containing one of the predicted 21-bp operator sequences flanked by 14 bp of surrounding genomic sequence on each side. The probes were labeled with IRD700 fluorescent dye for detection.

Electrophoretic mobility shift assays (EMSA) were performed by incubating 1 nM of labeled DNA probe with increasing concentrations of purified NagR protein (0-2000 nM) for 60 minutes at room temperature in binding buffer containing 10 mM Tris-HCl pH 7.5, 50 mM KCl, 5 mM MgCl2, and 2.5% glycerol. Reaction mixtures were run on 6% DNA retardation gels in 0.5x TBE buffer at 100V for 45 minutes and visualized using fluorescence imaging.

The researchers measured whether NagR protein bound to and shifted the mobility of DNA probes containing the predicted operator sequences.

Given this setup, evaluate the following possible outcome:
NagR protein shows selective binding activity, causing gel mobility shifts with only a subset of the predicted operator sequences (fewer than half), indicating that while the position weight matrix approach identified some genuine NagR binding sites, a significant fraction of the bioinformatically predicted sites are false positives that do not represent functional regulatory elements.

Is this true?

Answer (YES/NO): NO